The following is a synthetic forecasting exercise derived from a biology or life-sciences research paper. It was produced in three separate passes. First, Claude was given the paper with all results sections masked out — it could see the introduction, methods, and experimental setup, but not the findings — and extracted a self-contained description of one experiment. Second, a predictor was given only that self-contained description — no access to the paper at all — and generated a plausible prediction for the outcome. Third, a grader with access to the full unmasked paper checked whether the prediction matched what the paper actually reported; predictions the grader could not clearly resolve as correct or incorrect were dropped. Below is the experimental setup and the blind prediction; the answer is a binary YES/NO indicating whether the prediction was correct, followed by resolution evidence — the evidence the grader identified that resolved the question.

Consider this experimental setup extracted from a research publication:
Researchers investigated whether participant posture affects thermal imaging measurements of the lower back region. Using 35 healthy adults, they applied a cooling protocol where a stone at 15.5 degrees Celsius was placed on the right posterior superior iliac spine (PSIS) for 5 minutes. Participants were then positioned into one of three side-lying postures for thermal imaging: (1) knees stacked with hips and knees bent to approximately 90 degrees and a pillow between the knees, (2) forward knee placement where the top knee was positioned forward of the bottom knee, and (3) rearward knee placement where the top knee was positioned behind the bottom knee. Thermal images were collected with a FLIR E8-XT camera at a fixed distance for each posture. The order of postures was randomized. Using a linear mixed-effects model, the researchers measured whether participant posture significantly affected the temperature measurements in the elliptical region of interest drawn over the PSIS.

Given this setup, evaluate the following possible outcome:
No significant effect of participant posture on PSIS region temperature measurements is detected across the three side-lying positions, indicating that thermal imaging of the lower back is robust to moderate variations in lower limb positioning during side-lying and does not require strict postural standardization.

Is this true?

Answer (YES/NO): YES